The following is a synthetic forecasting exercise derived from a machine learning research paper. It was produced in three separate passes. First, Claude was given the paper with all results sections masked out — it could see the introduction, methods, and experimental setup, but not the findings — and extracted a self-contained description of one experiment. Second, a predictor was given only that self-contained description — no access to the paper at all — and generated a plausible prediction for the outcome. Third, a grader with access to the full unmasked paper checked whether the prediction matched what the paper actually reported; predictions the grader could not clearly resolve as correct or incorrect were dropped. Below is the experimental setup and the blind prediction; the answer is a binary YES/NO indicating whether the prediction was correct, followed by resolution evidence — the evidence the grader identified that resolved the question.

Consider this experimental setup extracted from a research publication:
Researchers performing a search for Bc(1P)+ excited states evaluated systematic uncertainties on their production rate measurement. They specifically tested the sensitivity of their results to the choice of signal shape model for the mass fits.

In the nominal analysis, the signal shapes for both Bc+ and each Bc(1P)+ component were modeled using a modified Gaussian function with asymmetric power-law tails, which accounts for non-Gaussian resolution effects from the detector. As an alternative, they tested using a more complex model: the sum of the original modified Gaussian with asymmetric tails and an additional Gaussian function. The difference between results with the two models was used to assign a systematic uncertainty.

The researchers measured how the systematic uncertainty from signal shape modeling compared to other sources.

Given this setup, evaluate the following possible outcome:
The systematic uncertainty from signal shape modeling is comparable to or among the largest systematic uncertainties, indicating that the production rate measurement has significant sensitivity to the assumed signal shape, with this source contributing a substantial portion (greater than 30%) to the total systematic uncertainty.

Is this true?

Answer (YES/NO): NO